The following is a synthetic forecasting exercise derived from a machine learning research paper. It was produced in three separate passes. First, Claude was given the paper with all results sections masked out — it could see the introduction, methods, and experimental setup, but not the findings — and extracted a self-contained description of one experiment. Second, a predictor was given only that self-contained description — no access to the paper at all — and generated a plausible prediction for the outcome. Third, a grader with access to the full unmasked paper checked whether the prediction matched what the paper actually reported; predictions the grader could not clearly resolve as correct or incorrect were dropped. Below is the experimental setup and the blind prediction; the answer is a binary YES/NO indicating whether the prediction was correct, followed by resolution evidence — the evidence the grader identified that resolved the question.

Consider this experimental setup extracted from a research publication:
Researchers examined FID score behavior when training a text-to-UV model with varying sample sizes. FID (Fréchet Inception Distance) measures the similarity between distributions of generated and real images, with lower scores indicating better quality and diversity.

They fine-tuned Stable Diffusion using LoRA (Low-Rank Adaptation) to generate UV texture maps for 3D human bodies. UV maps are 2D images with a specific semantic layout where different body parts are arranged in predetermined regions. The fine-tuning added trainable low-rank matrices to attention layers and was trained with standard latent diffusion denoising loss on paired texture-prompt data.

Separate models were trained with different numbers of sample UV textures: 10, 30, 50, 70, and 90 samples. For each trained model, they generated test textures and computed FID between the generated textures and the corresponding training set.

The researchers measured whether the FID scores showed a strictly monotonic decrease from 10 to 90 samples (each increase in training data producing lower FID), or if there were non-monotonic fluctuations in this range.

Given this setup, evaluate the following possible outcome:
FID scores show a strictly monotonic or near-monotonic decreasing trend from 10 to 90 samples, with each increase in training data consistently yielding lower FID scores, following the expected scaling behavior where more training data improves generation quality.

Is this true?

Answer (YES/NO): NO